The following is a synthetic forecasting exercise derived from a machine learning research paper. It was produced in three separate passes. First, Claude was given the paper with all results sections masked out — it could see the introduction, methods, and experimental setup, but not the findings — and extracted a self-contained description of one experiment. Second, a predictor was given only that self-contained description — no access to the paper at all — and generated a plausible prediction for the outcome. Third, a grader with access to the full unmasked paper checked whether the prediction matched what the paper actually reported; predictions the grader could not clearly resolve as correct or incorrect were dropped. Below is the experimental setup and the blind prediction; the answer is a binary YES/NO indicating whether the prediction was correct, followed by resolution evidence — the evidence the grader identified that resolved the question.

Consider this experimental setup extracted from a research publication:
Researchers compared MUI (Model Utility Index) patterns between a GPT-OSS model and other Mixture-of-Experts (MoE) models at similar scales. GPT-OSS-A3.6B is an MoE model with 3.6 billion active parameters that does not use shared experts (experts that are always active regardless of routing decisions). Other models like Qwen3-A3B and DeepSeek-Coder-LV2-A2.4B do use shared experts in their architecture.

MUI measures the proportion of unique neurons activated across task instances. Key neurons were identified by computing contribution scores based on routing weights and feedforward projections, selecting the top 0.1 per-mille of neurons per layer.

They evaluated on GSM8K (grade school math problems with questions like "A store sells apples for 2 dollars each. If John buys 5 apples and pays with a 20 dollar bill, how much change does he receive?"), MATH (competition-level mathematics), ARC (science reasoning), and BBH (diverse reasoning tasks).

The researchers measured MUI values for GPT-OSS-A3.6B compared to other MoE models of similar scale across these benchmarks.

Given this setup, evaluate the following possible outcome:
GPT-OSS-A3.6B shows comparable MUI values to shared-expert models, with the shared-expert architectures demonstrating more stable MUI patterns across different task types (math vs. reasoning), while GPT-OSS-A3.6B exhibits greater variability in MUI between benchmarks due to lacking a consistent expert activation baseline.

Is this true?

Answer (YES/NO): NO